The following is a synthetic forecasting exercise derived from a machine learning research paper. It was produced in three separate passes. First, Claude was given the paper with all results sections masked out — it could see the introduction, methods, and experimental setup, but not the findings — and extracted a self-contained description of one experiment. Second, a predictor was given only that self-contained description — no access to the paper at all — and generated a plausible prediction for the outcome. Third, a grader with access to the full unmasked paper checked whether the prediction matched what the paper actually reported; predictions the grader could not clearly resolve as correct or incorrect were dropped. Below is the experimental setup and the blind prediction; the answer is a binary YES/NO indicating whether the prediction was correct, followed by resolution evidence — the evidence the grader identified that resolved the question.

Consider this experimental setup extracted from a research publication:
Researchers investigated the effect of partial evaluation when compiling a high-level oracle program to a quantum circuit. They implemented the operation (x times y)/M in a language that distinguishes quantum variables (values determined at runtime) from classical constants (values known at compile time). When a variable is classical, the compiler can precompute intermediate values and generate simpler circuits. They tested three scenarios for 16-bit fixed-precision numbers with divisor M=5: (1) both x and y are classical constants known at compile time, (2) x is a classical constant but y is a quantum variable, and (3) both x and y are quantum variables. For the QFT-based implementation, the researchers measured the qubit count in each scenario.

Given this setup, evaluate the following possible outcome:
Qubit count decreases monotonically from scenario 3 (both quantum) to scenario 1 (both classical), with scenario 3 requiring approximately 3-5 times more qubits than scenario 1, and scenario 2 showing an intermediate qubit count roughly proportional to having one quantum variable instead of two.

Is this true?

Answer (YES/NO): NO